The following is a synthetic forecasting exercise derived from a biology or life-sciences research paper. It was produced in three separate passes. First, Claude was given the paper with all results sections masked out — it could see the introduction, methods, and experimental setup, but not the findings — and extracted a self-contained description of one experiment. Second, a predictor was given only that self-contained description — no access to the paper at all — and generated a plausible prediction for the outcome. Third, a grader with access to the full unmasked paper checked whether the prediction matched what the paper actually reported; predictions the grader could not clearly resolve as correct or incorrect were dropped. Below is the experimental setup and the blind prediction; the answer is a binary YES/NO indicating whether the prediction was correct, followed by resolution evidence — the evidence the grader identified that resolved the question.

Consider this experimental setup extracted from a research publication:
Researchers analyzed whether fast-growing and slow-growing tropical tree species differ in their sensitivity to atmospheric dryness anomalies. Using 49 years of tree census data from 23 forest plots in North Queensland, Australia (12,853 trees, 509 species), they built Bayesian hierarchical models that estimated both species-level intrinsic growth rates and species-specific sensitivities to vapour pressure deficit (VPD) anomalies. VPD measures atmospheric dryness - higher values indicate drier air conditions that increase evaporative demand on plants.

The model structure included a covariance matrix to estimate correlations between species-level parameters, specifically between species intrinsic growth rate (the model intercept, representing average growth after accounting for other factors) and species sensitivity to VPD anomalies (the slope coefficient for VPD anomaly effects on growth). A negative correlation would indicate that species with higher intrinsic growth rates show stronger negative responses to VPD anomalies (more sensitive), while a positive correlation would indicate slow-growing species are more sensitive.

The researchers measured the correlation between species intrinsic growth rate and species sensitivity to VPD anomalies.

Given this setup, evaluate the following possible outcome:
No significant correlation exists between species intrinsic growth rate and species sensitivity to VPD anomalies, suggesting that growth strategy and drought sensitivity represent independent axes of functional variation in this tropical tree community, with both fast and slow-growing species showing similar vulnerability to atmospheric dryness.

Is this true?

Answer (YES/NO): NO